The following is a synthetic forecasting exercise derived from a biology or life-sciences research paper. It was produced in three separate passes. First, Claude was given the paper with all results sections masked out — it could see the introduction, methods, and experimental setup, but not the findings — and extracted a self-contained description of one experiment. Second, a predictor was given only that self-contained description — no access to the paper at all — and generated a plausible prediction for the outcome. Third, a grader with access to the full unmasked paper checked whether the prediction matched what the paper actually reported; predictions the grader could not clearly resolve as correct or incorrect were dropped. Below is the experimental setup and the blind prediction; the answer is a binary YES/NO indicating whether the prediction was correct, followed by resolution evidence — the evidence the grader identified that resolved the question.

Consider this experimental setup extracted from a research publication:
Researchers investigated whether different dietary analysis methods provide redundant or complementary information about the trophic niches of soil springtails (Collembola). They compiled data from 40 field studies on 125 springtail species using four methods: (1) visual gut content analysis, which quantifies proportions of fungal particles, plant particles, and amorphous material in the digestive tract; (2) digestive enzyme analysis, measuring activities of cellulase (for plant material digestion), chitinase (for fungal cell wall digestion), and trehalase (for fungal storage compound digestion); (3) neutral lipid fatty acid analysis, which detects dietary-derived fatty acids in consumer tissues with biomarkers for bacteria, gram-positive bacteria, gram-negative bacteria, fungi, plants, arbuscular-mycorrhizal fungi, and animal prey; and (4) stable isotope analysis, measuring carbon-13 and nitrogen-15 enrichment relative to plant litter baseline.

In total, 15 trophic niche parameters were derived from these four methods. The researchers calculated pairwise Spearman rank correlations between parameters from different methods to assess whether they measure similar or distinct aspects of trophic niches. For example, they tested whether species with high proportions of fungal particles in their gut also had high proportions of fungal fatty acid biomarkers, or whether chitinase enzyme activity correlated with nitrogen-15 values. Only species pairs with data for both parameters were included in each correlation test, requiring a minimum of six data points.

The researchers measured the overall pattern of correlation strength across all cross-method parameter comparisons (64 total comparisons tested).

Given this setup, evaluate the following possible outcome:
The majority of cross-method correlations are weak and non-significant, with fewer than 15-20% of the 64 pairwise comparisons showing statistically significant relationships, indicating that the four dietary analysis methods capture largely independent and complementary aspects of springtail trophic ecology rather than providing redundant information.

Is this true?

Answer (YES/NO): NO